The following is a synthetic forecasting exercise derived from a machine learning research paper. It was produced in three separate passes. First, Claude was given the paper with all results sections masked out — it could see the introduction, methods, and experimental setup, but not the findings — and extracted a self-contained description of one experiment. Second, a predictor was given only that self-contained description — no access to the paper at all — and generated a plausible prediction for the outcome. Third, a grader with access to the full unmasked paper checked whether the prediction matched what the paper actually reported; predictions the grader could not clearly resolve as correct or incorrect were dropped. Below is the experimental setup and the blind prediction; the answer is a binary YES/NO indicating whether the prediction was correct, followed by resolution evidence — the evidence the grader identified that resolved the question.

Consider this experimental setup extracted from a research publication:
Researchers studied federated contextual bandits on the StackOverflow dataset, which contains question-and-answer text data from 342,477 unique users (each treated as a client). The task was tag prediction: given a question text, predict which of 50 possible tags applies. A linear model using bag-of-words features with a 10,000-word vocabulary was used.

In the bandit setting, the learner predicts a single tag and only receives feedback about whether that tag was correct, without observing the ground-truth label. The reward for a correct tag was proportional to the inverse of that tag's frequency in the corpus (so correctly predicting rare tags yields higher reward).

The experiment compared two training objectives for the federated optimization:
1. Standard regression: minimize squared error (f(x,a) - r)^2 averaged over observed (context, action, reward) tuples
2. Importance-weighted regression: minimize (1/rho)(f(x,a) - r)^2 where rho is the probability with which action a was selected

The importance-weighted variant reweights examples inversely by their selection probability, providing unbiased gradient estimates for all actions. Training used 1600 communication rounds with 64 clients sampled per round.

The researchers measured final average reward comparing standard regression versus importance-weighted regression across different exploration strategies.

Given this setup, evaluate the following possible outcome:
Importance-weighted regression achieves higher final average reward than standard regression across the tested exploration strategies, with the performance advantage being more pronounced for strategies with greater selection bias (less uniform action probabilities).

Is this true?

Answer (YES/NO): NO